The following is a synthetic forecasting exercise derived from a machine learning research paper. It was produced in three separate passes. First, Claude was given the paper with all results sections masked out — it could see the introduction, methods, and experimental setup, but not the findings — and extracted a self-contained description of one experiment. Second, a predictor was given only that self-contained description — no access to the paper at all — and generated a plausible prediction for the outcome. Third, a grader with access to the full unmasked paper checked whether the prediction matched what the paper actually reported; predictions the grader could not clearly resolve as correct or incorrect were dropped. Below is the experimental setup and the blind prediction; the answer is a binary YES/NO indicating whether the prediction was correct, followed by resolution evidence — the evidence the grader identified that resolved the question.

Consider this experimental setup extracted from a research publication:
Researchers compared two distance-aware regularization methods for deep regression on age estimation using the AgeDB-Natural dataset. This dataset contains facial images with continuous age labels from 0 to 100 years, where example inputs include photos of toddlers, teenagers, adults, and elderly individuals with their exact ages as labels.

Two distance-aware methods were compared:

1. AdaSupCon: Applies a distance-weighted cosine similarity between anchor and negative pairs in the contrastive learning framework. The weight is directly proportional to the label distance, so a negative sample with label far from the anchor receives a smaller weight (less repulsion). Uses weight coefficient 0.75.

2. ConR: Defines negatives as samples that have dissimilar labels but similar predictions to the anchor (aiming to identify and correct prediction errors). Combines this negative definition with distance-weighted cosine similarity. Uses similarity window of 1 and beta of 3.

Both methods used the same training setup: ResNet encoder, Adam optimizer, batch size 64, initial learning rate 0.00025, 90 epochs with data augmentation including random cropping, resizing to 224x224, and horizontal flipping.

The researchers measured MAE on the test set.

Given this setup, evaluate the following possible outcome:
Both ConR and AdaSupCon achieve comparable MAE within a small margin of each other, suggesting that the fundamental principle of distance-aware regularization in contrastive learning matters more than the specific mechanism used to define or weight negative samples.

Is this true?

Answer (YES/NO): NO